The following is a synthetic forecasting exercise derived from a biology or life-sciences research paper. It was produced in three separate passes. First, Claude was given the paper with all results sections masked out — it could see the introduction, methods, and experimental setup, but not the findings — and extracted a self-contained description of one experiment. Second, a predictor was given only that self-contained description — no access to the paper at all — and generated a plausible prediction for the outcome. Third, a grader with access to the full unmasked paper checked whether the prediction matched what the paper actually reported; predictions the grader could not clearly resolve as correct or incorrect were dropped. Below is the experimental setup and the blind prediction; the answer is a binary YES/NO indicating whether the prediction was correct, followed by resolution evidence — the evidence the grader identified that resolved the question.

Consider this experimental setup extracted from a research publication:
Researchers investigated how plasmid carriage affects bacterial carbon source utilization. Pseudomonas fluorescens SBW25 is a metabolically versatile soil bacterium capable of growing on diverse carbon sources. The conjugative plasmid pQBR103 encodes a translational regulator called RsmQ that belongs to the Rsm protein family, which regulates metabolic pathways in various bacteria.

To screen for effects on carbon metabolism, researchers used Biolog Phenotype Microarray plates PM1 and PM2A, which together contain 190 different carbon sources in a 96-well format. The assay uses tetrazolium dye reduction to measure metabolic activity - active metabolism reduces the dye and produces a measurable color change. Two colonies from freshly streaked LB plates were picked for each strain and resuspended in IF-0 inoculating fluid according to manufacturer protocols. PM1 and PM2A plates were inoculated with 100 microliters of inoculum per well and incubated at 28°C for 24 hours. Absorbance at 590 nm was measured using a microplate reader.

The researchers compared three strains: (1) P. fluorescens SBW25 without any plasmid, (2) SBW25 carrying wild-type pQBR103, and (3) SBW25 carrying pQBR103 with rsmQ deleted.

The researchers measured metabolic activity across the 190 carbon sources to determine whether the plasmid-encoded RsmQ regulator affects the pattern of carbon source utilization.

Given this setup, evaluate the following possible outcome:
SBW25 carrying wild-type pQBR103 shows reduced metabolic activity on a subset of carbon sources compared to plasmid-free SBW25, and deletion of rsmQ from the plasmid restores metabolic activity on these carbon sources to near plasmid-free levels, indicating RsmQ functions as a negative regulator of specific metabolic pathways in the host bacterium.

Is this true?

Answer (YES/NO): NO